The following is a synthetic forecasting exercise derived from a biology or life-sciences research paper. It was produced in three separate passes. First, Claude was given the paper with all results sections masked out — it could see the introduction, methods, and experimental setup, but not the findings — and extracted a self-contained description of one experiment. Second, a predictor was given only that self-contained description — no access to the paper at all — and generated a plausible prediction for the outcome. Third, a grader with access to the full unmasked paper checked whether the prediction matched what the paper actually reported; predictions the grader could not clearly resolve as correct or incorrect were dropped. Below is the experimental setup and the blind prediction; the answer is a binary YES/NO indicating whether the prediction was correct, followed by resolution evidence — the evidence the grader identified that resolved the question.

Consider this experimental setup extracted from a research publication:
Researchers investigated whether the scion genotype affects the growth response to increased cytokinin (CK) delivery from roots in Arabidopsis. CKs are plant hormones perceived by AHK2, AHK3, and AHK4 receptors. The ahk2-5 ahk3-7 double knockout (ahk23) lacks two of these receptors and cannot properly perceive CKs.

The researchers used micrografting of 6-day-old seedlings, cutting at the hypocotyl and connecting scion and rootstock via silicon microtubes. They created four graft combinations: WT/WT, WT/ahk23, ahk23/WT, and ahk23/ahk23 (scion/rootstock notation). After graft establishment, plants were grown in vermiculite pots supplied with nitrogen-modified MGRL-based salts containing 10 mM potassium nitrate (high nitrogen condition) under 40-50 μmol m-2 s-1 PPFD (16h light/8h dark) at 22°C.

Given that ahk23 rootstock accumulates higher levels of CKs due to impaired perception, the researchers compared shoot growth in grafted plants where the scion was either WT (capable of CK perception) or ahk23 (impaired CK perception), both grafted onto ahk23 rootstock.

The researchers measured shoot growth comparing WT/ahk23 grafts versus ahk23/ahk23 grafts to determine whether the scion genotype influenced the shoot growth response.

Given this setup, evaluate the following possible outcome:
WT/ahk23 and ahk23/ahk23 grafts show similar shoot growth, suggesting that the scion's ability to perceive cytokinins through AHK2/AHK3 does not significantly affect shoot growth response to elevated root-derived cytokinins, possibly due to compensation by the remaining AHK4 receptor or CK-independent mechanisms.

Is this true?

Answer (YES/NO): NO